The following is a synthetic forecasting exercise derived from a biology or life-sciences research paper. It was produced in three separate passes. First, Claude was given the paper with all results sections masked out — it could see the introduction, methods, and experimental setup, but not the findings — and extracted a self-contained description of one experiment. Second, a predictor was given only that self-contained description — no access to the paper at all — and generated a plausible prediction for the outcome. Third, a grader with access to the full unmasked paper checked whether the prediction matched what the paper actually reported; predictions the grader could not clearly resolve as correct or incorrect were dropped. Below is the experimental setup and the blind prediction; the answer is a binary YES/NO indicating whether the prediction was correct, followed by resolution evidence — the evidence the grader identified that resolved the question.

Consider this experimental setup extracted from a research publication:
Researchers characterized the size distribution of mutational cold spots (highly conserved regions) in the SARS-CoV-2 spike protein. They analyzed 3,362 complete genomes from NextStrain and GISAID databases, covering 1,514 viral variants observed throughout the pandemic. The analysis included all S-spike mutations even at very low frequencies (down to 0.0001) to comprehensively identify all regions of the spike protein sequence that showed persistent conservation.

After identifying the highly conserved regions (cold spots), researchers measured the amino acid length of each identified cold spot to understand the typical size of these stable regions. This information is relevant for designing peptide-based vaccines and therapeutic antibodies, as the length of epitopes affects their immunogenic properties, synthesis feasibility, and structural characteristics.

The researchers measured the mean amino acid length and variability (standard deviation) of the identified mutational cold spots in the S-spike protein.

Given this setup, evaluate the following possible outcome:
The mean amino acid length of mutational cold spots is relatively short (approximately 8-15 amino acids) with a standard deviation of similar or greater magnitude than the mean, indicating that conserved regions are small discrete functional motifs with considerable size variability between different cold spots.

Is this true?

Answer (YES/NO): NO